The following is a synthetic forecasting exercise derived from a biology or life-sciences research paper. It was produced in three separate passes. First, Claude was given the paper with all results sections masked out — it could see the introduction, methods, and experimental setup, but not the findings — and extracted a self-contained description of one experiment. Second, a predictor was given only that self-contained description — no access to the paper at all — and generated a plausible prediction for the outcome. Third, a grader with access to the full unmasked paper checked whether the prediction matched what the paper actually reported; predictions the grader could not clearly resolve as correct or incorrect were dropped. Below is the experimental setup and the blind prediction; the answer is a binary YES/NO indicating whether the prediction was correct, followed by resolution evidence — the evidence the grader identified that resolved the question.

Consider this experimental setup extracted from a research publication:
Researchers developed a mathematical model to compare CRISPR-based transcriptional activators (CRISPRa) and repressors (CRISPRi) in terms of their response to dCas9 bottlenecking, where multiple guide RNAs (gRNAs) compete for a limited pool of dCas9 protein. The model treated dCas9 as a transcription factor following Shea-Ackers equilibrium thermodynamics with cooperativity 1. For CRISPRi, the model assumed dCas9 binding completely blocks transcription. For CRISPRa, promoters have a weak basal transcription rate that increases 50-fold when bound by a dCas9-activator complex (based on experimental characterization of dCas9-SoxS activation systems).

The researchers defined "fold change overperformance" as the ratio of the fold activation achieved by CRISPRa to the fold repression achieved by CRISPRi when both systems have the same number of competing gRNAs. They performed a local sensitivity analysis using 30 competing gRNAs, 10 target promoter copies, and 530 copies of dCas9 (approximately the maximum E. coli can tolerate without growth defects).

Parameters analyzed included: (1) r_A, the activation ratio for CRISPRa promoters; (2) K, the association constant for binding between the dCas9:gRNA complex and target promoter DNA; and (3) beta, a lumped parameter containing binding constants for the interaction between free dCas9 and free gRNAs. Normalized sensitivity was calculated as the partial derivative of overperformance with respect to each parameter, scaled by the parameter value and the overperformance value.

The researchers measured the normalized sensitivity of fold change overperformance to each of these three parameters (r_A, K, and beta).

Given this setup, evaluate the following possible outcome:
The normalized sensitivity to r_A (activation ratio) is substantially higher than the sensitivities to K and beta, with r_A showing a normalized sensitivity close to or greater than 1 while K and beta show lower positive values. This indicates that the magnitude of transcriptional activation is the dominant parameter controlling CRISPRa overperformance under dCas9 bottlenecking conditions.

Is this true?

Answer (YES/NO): YES